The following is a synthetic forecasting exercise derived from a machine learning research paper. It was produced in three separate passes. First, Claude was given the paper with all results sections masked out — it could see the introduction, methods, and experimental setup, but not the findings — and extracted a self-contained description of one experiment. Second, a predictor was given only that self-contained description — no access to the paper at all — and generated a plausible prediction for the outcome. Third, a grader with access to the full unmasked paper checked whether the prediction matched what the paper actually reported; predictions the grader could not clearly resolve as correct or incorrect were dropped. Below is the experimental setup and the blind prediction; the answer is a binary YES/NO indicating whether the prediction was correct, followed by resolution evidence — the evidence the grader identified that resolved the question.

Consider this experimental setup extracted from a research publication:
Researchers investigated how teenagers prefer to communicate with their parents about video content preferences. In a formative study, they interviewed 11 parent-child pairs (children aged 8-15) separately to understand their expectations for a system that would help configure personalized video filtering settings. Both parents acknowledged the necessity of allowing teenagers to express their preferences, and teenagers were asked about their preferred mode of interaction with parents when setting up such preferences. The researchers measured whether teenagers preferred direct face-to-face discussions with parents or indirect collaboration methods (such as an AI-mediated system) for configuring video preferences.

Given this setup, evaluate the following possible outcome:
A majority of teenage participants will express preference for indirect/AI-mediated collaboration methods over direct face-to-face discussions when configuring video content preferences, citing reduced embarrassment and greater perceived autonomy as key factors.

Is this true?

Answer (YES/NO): NO